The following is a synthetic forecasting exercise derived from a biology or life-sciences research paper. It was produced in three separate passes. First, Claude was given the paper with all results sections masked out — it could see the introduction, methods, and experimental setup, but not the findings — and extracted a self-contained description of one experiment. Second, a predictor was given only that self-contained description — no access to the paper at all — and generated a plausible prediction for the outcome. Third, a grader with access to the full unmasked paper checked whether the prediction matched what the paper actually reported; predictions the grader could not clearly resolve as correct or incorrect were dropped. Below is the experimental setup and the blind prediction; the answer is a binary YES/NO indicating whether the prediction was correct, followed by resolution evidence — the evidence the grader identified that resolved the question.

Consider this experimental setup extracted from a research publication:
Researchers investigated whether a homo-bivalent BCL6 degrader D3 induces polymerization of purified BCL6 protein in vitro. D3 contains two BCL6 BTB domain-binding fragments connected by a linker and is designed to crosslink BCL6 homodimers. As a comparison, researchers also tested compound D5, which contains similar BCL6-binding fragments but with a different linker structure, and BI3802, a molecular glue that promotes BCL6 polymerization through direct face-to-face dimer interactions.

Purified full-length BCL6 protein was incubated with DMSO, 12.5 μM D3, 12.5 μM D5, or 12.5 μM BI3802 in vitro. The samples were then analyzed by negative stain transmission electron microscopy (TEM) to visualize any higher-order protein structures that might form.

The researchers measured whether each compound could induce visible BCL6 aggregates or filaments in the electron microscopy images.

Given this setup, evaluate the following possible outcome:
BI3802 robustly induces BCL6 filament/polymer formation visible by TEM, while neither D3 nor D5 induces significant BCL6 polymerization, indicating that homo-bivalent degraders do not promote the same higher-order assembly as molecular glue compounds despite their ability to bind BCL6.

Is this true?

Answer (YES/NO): NO